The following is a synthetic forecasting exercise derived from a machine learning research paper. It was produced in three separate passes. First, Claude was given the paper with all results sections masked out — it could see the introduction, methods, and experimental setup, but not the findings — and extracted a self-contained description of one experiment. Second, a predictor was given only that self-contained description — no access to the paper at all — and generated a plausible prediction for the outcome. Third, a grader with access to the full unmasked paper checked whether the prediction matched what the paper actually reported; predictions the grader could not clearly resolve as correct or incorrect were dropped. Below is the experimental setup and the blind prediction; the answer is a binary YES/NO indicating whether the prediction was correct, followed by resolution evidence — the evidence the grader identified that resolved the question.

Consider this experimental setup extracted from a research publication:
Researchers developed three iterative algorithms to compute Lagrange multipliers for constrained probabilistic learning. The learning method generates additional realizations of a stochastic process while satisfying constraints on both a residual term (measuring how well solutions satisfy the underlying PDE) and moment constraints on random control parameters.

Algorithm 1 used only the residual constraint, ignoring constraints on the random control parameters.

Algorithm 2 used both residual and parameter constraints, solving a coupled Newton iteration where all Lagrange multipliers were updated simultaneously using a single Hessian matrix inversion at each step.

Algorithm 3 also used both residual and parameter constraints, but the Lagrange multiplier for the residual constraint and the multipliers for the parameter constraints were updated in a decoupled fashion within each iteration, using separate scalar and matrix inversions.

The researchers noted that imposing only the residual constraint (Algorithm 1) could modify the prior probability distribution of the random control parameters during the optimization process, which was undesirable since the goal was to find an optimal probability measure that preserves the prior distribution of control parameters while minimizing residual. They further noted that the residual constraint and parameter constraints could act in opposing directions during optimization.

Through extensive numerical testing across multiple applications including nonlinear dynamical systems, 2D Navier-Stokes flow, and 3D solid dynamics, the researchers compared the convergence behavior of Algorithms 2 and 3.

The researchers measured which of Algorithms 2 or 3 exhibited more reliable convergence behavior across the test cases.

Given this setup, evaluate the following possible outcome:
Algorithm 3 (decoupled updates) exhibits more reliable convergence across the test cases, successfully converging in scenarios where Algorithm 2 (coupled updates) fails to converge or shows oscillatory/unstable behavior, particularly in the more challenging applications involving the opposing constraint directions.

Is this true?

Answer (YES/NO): NO